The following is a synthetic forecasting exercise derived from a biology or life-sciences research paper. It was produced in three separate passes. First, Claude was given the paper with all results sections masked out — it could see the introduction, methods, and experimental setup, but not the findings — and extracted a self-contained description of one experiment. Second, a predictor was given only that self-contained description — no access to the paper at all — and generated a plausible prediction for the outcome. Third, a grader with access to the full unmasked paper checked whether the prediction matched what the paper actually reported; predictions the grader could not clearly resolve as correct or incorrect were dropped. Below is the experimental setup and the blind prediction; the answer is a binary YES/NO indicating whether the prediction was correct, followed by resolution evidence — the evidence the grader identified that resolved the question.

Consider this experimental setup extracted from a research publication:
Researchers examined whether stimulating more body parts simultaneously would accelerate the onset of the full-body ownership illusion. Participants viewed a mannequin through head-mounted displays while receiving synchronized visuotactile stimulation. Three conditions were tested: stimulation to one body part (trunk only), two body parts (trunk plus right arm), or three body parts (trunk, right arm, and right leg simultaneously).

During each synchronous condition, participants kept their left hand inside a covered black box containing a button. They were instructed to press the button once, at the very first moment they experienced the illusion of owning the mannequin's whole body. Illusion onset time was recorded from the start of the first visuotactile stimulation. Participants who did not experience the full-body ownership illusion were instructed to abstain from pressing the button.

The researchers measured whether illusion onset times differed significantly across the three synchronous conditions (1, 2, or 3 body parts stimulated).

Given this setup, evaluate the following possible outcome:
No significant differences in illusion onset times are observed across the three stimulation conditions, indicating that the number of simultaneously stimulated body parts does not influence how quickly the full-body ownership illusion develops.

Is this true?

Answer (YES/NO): YES